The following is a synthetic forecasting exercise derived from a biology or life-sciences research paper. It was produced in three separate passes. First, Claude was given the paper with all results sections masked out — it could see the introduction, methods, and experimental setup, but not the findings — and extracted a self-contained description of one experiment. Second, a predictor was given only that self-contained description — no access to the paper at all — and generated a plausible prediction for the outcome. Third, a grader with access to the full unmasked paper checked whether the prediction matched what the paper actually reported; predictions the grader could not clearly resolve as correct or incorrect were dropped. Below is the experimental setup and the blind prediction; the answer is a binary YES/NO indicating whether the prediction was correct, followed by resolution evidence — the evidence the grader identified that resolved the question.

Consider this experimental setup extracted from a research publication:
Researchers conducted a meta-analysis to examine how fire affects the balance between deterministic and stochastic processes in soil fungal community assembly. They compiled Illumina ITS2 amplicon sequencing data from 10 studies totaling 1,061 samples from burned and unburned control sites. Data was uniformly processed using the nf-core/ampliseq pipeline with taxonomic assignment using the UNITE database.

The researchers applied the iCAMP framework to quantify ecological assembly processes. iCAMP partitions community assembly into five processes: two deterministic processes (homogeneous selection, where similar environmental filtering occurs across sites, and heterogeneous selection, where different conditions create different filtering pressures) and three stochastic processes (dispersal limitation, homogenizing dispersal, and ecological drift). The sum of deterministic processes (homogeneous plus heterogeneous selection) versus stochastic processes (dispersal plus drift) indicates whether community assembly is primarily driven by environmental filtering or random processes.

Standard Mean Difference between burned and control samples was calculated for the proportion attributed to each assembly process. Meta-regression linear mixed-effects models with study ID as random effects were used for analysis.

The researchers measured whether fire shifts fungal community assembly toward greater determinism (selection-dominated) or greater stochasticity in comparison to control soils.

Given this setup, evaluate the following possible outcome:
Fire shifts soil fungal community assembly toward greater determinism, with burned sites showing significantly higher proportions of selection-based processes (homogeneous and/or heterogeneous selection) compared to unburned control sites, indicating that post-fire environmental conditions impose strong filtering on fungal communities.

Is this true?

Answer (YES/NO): NO